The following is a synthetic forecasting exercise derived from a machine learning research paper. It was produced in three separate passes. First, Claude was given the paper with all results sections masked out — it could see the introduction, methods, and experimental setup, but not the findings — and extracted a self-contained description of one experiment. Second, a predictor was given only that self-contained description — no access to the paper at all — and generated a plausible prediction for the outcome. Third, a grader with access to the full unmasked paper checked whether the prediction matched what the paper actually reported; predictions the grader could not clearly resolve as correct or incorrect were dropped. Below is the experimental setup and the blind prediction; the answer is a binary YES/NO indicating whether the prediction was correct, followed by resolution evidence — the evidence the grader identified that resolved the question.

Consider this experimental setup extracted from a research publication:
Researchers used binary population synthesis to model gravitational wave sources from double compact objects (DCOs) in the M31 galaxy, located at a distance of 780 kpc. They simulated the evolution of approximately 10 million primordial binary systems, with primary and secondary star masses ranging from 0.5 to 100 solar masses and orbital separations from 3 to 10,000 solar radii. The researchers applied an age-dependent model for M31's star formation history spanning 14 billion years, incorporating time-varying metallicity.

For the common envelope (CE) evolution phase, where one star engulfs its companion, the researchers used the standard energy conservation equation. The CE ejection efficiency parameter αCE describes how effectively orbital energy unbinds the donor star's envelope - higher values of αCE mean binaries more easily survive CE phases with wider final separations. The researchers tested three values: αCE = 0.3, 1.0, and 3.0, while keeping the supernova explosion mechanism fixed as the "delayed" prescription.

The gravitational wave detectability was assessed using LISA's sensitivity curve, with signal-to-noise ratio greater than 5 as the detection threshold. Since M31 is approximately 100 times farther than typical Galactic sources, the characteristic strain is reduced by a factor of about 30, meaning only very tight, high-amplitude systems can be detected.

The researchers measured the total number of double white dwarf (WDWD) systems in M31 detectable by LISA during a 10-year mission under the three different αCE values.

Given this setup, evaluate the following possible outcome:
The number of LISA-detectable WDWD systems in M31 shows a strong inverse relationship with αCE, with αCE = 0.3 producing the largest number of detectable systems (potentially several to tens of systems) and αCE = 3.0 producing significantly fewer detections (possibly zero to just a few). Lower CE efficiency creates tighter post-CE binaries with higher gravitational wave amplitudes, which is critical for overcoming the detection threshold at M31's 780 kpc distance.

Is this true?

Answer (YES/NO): NO